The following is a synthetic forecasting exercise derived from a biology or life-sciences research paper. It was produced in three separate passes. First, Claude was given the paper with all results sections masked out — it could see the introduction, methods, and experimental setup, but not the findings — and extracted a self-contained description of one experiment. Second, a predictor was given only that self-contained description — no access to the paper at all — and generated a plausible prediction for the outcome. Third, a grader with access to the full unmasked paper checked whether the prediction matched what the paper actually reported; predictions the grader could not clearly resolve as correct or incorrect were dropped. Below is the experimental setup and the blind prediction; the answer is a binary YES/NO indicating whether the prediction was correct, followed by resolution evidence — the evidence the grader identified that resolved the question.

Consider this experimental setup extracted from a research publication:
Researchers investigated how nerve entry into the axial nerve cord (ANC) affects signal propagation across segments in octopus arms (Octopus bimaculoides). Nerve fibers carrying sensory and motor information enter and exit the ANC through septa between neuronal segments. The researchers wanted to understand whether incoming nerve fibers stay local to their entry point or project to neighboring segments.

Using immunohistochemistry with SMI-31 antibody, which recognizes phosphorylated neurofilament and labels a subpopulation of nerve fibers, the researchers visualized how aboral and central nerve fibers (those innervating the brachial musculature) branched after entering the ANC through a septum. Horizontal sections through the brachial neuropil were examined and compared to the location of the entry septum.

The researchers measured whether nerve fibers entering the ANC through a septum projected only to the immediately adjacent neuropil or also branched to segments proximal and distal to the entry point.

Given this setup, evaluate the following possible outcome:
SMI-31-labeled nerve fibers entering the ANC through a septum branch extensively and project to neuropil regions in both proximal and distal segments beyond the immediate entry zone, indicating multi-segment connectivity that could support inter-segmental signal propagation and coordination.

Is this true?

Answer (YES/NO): YES